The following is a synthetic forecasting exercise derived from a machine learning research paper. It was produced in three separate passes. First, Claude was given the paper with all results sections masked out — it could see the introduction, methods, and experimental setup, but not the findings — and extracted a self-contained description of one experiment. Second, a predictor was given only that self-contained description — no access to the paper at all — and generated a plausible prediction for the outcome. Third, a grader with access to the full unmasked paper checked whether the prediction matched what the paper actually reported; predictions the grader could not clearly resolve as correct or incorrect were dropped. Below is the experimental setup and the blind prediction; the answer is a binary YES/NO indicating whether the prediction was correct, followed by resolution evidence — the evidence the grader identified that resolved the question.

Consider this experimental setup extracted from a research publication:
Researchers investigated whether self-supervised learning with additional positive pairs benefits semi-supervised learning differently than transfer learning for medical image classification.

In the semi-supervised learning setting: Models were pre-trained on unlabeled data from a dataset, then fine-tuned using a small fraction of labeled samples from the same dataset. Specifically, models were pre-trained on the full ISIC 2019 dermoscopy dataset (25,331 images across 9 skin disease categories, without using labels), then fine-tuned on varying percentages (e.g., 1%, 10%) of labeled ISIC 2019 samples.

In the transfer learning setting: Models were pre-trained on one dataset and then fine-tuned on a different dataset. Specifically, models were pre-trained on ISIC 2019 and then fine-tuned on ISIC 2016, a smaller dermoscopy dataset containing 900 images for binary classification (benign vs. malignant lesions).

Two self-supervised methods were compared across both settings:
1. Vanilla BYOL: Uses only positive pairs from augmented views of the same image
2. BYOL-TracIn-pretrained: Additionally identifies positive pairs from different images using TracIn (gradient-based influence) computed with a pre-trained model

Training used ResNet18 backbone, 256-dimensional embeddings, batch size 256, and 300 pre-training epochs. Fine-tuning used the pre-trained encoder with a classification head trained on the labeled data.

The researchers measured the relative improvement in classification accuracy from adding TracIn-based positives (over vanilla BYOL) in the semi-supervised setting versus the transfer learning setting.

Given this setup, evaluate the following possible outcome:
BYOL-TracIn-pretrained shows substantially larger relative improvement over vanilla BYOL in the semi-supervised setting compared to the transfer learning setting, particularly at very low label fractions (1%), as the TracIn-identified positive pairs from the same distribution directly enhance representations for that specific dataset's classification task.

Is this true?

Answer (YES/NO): NO